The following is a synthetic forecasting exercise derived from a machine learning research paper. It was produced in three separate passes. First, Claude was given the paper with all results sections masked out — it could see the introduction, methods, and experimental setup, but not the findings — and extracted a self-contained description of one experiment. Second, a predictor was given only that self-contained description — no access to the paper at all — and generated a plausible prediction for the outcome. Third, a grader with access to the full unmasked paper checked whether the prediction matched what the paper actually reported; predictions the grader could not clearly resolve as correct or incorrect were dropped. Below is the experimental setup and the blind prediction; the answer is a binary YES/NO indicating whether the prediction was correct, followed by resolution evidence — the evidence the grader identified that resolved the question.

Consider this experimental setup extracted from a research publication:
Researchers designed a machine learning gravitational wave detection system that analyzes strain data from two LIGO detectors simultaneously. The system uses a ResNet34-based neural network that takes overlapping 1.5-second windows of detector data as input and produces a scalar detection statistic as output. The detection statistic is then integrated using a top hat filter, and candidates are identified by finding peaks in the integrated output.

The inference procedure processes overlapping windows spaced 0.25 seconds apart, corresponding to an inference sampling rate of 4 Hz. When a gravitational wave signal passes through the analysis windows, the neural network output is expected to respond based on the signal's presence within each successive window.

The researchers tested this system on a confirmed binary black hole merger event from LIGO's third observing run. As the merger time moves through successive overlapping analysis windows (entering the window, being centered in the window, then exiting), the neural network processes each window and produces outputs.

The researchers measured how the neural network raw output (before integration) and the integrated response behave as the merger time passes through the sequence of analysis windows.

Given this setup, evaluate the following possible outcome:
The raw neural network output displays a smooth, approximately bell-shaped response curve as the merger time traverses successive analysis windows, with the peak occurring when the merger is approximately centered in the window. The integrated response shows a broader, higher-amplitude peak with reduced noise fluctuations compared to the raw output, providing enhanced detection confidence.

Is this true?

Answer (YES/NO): NO